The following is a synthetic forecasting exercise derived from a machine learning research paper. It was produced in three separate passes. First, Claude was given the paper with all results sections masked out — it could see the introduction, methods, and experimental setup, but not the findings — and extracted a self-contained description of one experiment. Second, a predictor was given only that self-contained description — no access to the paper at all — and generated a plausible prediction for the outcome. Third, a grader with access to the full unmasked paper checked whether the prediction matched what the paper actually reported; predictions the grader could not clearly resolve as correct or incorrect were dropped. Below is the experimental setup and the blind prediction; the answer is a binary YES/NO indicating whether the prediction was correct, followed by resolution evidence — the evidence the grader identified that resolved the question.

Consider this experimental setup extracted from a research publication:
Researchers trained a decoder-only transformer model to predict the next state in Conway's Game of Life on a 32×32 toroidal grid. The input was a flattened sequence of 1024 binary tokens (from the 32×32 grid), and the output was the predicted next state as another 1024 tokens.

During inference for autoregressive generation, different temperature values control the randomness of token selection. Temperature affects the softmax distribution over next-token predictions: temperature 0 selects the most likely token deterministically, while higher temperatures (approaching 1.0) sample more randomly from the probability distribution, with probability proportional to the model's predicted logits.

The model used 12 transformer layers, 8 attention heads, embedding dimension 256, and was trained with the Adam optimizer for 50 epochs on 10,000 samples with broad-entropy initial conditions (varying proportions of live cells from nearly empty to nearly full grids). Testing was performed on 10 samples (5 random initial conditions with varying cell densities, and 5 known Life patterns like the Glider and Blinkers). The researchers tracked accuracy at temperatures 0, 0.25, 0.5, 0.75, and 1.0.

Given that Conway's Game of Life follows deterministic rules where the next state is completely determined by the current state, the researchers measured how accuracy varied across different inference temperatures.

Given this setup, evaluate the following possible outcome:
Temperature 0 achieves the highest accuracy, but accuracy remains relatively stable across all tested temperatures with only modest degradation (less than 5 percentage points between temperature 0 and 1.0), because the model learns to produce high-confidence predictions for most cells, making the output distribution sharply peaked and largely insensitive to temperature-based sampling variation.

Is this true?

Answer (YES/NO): YES